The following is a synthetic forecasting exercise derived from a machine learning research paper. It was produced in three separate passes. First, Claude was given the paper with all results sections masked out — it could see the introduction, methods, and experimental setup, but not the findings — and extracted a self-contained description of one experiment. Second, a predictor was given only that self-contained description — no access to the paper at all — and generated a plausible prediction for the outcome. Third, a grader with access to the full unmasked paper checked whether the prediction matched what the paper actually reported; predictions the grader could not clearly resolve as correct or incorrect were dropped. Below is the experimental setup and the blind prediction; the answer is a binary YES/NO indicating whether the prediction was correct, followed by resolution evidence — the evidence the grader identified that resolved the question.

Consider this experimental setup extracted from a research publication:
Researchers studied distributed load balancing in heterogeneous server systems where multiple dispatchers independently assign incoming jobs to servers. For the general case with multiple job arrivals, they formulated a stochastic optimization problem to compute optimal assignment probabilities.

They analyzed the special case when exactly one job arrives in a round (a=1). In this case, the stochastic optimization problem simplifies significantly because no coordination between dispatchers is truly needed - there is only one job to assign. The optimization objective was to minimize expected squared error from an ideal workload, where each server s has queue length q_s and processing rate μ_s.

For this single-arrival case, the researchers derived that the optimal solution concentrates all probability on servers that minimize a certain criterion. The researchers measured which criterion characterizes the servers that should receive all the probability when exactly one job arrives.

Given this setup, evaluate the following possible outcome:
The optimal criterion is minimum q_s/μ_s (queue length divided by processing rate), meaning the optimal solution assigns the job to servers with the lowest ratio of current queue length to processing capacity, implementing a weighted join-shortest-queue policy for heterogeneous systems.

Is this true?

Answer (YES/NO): NO